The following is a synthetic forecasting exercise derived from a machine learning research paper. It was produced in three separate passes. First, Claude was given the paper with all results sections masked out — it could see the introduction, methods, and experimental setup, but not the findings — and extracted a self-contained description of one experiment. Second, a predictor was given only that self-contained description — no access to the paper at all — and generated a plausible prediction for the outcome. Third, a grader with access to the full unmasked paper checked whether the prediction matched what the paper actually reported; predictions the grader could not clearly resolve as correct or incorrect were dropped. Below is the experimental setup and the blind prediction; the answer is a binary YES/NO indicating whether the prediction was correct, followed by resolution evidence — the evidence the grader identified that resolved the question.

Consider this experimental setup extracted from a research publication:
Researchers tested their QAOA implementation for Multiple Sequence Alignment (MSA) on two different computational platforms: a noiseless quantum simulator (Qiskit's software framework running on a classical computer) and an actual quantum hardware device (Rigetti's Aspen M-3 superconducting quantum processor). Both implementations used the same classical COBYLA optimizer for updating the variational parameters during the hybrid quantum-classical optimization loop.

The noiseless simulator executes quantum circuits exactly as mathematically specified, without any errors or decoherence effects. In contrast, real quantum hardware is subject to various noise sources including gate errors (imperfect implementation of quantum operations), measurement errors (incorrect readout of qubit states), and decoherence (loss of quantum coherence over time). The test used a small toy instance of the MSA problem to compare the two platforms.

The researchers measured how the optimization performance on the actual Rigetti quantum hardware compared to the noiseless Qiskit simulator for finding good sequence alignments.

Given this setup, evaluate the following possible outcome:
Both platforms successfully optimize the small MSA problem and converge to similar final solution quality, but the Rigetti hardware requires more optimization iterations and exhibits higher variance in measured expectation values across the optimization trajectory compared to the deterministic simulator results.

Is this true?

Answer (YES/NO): NO